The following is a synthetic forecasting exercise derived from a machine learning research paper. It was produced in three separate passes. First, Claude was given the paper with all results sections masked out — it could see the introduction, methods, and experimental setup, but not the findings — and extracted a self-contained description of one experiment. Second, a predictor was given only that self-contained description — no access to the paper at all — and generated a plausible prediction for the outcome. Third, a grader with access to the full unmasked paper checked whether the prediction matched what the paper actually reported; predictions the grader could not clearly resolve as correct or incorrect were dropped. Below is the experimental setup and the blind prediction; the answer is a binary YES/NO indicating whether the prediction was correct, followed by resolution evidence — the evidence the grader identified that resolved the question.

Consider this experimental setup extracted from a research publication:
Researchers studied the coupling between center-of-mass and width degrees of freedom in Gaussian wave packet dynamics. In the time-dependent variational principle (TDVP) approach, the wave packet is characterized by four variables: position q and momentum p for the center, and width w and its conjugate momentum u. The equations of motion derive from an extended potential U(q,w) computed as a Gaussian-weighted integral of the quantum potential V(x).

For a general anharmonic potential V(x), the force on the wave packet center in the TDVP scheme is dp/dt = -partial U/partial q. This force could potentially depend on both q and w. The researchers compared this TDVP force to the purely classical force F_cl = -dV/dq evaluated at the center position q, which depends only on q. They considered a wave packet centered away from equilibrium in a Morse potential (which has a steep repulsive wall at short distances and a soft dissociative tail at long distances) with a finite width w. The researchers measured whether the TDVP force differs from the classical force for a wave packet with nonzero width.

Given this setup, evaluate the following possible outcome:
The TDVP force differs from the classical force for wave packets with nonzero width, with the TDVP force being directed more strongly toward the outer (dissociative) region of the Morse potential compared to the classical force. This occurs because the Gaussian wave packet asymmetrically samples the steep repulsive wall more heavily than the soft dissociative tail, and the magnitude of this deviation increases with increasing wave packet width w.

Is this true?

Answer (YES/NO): NO